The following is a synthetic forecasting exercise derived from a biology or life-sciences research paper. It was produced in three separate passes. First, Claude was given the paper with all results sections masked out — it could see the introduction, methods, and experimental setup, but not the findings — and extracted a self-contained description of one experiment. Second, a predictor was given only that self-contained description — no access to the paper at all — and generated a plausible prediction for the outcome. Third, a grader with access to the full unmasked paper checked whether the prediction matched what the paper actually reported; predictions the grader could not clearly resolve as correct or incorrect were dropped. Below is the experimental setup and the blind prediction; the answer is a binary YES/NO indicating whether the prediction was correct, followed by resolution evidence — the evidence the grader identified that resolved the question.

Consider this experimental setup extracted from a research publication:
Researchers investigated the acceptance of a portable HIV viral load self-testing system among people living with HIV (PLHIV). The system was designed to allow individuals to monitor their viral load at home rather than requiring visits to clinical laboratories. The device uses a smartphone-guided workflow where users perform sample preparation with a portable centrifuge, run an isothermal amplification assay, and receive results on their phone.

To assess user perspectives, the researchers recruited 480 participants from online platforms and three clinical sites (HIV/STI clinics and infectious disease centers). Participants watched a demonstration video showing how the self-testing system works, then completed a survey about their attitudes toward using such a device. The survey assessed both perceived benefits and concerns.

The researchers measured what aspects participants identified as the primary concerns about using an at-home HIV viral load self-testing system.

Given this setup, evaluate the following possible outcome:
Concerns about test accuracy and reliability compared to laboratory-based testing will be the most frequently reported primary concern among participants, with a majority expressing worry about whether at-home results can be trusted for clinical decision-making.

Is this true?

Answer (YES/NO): YES